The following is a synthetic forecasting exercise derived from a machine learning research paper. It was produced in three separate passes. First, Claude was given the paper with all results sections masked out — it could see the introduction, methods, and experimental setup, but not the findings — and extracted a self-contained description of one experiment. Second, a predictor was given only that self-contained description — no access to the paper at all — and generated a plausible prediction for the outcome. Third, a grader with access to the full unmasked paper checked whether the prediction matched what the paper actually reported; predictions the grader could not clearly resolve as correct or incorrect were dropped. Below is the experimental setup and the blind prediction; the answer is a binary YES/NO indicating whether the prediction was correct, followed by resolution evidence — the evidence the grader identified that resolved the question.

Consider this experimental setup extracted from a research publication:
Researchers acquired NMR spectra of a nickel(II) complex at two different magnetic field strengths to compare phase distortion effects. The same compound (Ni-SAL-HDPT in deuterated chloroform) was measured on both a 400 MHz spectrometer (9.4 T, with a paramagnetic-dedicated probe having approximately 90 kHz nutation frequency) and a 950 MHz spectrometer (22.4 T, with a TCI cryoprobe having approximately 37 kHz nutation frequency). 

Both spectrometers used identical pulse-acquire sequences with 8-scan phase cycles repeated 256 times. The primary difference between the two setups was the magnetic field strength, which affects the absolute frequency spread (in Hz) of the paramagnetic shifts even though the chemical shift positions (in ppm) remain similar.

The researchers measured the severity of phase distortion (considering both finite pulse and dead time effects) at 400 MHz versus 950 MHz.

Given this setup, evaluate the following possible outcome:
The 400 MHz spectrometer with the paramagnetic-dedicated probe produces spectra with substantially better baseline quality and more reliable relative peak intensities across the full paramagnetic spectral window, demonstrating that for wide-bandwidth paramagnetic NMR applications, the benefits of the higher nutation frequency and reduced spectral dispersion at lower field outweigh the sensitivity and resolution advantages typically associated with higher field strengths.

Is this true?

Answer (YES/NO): NO